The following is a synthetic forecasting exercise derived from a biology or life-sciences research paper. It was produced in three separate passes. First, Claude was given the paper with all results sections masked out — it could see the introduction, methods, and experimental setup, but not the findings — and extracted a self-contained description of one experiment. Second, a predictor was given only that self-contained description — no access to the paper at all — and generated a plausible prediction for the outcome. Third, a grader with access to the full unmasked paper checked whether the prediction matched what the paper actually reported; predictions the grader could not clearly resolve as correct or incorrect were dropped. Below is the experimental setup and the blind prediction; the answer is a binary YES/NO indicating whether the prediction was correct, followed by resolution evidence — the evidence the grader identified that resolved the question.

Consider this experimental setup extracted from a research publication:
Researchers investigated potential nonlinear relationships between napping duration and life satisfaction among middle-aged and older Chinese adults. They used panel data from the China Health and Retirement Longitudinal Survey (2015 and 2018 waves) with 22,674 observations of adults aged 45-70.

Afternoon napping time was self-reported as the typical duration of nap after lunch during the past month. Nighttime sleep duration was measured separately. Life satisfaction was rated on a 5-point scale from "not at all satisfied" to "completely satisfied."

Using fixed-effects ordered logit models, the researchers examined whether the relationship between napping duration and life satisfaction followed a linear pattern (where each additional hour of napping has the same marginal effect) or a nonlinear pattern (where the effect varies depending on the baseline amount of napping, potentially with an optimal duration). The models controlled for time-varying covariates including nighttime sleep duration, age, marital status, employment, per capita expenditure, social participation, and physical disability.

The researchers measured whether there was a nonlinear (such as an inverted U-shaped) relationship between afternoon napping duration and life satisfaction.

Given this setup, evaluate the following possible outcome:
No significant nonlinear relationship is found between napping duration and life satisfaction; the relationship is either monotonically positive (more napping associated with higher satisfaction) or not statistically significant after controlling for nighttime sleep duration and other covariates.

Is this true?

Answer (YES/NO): YES